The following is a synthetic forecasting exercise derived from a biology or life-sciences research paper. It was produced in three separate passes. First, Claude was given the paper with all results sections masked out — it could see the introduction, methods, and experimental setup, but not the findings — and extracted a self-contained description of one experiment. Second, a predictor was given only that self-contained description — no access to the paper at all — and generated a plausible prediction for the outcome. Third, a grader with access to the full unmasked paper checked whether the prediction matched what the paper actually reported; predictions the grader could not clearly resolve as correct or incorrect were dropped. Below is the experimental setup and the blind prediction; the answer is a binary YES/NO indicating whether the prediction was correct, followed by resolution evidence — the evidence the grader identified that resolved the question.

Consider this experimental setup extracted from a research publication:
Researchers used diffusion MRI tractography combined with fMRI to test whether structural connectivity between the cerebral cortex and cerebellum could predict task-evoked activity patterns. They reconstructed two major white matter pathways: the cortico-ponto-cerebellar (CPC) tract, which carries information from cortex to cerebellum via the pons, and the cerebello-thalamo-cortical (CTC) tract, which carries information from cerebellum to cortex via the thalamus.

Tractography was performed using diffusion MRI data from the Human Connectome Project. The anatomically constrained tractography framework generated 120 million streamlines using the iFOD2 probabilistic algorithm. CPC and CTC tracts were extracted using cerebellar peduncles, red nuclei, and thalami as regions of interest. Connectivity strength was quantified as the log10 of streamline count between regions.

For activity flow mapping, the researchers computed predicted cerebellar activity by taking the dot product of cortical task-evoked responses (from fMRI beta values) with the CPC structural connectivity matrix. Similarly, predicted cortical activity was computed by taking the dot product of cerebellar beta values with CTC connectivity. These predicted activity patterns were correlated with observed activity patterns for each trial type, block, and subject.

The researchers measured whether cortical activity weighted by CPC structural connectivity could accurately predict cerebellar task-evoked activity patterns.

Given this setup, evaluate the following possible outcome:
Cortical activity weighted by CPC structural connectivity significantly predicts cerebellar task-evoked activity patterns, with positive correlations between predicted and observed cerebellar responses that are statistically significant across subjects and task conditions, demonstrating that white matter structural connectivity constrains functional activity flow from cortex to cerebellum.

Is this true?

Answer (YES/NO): YES